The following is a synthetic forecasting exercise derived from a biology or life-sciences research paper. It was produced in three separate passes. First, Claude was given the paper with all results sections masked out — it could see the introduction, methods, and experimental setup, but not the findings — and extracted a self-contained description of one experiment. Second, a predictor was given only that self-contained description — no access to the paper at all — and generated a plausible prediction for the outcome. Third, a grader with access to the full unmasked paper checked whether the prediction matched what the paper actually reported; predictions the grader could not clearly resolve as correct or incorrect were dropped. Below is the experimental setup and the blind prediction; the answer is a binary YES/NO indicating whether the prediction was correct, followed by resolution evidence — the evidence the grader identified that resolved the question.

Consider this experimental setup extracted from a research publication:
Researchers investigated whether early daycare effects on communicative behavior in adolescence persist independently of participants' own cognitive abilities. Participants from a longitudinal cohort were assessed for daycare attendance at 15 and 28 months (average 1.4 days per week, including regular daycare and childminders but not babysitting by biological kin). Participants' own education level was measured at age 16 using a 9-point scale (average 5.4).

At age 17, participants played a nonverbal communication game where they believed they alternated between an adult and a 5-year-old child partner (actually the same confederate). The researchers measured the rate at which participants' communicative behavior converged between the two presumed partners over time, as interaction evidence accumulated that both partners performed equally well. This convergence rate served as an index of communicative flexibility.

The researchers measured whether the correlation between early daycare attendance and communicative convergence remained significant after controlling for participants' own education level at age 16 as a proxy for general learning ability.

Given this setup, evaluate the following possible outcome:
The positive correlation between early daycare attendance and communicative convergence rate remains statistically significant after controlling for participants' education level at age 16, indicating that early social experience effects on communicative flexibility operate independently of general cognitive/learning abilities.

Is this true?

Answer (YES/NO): YES